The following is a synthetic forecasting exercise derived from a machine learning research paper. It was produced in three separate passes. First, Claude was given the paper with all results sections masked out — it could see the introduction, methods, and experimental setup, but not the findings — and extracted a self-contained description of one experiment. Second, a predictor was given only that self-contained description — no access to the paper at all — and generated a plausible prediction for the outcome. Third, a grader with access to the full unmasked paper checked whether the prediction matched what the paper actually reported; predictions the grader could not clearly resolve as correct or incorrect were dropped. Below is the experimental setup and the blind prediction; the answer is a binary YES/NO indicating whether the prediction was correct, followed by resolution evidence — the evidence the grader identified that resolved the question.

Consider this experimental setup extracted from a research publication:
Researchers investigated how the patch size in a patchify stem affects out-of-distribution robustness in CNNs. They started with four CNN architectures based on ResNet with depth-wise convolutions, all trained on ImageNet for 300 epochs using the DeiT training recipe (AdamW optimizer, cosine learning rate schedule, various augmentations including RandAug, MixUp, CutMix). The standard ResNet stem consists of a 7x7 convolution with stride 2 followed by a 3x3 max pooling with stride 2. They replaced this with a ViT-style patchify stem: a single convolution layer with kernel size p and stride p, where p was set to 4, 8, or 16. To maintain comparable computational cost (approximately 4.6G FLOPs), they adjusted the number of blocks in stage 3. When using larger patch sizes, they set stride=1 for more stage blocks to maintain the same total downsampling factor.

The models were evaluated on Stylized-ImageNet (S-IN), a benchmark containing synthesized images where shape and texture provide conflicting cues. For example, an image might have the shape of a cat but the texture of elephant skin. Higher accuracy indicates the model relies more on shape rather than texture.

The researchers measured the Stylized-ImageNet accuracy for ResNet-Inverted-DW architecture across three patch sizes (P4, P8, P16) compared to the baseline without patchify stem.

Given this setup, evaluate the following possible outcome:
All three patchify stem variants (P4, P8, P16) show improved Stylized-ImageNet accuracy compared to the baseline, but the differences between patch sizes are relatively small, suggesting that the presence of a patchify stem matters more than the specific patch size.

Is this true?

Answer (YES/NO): NO